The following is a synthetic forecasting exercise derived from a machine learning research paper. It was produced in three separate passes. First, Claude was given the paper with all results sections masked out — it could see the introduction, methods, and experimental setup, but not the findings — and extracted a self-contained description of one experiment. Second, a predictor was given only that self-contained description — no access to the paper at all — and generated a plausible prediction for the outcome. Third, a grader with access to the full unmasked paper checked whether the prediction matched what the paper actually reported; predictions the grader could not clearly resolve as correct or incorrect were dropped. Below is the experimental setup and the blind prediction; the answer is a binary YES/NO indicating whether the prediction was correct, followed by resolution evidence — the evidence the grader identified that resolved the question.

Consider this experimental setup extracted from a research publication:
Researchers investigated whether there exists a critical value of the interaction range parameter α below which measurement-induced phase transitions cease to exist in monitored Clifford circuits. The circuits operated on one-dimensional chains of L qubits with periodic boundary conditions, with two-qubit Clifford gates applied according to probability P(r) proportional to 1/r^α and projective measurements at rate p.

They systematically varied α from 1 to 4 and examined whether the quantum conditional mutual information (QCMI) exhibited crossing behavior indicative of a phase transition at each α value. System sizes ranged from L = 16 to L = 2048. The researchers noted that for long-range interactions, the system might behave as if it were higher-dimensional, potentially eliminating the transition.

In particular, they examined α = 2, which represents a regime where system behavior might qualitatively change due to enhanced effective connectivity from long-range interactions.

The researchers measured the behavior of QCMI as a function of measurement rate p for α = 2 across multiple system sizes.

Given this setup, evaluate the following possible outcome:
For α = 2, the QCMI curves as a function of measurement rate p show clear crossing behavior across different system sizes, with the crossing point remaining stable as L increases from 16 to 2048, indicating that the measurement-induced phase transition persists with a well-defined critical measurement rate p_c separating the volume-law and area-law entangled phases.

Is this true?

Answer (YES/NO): NO